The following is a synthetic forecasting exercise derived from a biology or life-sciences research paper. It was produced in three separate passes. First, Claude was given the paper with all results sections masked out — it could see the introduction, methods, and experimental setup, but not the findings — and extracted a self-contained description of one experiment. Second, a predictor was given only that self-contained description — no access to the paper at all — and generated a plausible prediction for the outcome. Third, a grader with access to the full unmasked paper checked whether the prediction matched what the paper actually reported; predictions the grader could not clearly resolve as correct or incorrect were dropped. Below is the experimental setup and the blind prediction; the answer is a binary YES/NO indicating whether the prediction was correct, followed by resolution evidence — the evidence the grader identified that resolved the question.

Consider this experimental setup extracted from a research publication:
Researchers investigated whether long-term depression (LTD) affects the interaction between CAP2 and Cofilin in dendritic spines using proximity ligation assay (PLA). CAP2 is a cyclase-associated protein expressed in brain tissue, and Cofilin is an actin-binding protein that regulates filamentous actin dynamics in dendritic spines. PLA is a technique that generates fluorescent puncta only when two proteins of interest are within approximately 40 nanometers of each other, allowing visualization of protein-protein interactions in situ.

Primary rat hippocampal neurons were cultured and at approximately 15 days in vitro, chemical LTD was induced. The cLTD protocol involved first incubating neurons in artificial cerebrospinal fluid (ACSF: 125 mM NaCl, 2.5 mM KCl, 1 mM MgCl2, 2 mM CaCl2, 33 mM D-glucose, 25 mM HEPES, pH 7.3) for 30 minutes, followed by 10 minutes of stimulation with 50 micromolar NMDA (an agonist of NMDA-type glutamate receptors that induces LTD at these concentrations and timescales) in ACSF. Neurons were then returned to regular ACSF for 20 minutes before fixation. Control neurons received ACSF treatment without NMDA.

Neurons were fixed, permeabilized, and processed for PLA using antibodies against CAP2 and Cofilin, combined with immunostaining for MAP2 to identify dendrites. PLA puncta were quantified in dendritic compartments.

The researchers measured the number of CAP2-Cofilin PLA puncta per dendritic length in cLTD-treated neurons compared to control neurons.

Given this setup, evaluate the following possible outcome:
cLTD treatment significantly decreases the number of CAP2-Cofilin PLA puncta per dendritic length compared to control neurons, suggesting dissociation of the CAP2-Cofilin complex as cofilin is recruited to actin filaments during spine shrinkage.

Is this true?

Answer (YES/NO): NO